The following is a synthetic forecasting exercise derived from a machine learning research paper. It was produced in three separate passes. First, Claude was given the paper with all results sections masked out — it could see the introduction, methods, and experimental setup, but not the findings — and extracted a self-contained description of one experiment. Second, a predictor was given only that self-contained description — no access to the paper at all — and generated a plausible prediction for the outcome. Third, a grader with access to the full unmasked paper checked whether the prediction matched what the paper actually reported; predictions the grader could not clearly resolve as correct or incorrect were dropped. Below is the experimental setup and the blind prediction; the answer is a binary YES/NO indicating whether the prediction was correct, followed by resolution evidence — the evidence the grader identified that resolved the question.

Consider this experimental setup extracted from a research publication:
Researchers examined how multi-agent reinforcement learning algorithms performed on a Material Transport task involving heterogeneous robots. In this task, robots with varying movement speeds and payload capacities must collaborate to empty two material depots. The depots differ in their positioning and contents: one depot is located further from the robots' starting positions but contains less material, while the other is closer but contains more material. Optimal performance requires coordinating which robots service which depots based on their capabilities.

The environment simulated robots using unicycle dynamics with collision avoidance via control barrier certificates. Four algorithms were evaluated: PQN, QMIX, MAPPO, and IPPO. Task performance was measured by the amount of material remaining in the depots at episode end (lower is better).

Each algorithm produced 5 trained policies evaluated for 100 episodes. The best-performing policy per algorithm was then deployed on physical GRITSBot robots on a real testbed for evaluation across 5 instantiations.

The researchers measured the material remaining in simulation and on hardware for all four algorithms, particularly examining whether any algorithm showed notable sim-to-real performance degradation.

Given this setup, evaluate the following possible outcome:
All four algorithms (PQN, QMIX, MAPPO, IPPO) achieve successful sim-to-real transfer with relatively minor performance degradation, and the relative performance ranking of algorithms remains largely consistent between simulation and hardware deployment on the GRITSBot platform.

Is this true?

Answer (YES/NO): YES